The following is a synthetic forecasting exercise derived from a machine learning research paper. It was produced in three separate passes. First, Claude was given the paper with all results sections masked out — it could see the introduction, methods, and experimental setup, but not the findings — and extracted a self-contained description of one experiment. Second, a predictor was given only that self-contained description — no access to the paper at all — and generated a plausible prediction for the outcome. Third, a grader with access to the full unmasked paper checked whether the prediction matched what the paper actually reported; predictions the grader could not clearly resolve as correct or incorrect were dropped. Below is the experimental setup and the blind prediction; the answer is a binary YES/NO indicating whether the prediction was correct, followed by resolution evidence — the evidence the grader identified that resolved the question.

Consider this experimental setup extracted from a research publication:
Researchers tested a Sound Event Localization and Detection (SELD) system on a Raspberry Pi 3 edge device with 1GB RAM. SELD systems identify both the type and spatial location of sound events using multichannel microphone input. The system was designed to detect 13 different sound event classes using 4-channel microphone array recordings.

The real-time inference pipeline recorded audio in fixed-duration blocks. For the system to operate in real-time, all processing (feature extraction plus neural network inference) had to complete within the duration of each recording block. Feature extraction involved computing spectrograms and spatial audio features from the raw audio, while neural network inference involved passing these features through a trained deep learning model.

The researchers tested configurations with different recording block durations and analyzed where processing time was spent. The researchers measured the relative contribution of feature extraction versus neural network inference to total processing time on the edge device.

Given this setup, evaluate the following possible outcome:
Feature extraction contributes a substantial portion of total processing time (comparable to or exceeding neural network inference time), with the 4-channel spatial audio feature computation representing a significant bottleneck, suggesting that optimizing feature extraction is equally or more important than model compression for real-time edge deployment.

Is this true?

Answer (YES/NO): YES